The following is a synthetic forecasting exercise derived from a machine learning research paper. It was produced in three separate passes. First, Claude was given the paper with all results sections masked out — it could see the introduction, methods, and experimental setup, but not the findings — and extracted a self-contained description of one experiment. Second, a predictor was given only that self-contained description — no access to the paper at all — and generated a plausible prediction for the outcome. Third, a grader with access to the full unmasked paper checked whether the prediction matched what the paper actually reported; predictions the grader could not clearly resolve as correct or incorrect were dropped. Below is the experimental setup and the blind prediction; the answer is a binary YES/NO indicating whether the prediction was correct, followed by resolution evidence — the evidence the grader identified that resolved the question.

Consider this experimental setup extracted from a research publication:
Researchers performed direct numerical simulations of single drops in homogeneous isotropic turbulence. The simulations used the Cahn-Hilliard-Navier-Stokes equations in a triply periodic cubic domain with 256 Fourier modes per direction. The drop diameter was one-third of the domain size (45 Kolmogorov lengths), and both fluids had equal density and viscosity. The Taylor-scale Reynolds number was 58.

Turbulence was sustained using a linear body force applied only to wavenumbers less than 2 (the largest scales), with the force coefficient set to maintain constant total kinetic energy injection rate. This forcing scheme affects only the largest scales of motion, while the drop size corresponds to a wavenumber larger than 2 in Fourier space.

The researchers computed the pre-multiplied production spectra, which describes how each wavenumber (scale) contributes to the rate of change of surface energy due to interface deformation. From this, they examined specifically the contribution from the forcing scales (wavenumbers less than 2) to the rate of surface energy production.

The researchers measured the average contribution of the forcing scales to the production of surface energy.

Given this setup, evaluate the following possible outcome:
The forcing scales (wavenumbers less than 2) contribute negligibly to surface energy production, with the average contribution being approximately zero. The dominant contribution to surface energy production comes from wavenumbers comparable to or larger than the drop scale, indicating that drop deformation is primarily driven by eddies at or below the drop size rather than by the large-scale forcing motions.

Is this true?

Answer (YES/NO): NO